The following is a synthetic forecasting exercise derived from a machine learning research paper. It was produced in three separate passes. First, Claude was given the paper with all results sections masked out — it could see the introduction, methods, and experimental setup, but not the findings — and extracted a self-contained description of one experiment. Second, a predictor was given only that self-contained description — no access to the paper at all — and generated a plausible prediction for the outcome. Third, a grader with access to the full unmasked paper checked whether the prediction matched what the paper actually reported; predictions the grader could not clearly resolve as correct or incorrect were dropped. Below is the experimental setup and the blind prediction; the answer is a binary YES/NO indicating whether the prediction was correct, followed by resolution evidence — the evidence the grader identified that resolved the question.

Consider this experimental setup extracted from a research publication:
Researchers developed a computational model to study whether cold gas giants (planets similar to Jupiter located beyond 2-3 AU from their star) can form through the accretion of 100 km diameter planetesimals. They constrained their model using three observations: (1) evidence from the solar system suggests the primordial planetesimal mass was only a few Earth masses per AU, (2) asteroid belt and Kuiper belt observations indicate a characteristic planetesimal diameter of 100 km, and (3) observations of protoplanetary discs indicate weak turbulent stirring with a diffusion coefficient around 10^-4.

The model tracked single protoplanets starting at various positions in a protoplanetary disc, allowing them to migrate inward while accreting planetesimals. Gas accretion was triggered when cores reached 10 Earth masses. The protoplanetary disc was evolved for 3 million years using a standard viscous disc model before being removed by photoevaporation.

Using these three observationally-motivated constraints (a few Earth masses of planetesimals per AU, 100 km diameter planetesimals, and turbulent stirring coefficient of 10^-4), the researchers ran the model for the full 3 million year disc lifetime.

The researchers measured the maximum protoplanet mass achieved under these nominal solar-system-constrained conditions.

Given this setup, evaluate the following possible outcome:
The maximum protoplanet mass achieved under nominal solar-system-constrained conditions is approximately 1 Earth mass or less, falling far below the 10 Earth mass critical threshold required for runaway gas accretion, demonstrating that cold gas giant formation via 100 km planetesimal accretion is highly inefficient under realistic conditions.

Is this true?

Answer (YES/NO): NO